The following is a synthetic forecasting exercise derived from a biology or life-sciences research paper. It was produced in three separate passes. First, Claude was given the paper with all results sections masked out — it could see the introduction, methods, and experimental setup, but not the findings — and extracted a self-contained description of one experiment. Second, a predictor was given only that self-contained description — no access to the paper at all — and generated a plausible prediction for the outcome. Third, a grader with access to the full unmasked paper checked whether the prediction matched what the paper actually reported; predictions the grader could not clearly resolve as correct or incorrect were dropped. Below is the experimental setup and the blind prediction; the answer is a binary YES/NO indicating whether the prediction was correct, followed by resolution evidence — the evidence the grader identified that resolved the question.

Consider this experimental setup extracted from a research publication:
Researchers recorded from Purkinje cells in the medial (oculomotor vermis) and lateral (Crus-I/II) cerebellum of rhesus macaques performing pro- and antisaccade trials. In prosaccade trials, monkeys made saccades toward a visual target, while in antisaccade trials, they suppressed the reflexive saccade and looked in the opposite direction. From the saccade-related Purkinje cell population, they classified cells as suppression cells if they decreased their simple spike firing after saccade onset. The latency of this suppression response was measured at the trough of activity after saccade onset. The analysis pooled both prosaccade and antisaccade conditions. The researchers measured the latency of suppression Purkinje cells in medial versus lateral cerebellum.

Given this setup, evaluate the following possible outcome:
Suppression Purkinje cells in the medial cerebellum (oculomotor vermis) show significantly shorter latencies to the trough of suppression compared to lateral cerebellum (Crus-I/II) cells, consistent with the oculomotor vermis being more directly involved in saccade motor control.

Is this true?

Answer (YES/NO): YES